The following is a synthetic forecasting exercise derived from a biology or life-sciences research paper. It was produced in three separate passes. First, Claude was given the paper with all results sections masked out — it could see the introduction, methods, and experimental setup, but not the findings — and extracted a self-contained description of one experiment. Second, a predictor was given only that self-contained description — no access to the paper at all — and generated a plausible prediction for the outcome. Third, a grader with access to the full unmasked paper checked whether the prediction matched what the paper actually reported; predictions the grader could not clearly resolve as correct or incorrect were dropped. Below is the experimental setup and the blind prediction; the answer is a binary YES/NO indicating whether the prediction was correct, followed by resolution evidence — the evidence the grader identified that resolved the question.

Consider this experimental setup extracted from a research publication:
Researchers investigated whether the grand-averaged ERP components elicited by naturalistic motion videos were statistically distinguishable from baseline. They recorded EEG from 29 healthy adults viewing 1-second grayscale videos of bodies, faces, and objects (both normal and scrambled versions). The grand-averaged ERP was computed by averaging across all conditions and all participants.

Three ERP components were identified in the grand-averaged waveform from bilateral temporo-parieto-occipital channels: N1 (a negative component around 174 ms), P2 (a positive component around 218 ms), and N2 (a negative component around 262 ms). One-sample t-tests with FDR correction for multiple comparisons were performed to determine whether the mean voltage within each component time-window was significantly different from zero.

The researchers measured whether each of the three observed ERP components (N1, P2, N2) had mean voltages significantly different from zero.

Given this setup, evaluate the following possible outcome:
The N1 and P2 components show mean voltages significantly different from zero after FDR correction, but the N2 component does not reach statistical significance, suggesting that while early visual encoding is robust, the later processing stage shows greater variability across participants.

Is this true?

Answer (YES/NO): YES